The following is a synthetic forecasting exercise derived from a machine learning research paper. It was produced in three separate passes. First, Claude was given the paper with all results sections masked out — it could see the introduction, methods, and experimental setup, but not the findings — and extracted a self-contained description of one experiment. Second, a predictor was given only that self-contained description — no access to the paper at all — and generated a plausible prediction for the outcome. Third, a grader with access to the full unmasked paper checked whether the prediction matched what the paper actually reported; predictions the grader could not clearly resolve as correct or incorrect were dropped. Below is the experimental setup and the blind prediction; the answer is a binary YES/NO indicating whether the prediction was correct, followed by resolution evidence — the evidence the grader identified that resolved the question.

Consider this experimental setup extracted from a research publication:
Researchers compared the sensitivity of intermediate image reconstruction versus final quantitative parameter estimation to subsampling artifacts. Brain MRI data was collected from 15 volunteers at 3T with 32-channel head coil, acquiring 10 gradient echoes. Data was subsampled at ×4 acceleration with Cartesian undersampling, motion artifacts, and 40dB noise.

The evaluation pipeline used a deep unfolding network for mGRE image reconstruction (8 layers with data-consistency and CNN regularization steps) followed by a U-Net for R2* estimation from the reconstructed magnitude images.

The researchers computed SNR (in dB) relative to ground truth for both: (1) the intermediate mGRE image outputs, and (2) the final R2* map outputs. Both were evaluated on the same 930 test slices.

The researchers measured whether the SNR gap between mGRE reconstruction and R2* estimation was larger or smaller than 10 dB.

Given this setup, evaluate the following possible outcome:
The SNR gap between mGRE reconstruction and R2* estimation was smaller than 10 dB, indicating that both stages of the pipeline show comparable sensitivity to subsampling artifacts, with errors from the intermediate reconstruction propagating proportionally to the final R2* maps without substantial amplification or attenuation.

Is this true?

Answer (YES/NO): YES